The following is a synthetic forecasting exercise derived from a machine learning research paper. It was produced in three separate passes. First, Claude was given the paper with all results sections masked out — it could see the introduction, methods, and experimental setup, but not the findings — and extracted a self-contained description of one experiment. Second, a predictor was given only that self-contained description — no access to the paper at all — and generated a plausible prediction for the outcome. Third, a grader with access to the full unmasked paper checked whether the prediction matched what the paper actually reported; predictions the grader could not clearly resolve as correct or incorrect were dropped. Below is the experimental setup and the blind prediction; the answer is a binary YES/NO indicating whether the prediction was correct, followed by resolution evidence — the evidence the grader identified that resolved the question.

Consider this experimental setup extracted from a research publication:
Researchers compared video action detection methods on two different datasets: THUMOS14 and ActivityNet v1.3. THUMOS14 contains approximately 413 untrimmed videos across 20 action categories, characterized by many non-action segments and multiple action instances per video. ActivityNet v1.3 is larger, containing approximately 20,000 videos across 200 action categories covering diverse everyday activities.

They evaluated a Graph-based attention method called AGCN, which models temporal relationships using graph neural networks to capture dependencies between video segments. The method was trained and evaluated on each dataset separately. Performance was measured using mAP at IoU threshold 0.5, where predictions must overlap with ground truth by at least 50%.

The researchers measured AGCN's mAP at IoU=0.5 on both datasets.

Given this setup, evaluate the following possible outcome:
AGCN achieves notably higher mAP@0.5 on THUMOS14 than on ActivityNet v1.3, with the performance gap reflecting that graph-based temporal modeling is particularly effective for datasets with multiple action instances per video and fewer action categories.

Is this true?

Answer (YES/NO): YES